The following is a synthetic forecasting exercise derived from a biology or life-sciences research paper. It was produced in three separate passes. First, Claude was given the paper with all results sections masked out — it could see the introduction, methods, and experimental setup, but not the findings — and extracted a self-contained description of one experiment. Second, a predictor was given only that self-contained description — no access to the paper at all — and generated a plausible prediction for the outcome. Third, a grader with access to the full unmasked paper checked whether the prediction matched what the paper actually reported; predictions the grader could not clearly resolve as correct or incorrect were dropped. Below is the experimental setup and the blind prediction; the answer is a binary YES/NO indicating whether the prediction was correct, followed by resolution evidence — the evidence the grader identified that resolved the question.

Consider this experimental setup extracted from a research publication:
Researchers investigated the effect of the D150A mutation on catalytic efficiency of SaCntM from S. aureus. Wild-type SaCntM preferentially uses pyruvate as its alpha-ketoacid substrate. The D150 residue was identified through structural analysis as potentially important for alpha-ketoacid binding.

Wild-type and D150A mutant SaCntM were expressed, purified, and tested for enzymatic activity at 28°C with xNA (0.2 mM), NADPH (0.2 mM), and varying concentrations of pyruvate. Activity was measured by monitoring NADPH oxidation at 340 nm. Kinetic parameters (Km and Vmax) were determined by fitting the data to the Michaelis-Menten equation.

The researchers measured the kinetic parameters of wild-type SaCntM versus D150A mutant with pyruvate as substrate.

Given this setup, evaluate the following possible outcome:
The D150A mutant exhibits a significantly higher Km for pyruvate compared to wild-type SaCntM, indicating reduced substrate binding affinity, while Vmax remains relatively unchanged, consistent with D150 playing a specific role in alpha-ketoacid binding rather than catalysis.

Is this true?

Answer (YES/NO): NO